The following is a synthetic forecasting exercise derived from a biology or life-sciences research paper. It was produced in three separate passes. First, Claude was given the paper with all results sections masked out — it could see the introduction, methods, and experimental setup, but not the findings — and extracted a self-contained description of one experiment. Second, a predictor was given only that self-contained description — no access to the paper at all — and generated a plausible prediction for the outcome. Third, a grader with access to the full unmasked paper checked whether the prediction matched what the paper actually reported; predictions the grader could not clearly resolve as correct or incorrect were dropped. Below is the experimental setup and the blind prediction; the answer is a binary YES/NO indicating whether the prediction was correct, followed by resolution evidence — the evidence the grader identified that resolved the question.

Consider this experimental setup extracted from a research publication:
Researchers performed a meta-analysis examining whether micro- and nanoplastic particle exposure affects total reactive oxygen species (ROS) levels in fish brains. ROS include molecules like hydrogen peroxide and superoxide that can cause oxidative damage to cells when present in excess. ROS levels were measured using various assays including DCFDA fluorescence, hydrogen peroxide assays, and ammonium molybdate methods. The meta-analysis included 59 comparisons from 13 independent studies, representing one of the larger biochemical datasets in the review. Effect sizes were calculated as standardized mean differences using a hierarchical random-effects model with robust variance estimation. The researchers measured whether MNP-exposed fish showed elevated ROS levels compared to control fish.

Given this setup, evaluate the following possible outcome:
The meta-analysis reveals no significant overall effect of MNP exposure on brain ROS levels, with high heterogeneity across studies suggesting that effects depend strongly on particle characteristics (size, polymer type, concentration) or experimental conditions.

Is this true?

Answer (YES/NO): NO